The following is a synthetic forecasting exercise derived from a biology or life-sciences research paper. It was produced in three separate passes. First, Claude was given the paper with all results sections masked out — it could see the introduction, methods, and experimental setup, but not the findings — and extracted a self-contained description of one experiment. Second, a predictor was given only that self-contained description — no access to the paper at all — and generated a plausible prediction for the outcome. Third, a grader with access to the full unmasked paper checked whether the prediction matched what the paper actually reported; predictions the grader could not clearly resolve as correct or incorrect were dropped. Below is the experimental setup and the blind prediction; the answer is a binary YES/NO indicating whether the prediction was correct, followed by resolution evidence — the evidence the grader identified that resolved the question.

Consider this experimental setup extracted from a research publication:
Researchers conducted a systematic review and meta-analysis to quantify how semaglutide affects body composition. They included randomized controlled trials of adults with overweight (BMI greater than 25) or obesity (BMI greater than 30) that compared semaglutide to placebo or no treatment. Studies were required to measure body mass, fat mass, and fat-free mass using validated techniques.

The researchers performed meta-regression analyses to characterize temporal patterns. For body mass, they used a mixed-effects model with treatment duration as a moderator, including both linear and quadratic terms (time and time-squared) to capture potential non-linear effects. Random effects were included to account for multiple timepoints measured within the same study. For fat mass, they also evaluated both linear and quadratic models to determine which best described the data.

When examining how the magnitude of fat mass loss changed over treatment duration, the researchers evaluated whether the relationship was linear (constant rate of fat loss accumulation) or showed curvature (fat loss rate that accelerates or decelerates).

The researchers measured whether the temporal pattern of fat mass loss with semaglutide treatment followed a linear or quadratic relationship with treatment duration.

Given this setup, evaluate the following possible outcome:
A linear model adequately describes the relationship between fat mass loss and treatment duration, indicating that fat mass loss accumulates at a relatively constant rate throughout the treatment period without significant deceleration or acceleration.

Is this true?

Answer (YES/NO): YES